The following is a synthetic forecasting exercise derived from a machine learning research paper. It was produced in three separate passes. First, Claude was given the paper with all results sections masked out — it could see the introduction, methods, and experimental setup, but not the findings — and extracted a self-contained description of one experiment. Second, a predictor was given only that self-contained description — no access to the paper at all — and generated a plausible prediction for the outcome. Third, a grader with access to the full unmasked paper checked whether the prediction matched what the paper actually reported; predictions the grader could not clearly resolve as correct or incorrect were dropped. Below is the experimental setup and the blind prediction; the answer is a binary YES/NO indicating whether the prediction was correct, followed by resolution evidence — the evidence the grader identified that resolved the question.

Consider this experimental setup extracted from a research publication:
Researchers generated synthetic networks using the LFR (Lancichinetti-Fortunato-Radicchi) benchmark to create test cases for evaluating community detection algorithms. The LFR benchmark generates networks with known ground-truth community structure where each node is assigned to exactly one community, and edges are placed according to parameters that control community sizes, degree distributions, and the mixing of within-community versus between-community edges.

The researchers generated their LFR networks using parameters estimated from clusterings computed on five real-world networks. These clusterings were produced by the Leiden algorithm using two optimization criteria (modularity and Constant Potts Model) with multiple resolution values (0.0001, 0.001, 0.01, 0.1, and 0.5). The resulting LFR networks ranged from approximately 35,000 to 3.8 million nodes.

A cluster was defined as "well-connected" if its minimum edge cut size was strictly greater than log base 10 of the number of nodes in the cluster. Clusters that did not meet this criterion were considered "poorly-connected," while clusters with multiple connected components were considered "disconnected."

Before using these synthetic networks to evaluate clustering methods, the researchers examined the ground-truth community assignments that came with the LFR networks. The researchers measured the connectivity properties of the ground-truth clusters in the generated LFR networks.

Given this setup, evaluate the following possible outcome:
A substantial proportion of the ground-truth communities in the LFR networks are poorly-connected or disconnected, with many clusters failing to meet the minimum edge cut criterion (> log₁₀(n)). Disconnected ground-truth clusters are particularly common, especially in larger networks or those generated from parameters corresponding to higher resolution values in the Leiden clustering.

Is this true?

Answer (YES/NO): NO